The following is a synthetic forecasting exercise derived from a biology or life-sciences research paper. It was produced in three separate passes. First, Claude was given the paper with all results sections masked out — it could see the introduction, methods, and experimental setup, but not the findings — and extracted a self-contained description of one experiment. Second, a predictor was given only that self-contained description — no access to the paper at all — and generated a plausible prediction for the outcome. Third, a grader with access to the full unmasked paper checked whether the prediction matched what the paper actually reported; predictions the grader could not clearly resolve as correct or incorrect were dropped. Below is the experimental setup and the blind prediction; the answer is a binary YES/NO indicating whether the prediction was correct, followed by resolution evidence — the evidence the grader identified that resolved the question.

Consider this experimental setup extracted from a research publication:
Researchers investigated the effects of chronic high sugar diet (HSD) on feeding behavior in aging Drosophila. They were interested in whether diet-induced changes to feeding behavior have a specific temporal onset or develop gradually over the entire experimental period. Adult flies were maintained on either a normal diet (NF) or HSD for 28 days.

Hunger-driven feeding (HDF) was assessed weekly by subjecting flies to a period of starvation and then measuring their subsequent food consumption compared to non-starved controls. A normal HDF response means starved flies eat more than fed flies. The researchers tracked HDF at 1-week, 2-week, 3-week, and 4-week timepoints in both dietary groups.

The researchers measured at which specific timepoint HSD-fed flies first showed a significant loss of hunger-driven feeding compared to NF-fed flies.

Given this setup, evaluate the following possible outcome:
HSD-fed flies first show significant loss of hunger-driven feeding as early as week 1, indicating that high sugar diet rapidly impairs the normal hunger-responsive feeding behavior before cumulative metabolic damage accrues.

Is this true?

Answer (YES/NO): NO